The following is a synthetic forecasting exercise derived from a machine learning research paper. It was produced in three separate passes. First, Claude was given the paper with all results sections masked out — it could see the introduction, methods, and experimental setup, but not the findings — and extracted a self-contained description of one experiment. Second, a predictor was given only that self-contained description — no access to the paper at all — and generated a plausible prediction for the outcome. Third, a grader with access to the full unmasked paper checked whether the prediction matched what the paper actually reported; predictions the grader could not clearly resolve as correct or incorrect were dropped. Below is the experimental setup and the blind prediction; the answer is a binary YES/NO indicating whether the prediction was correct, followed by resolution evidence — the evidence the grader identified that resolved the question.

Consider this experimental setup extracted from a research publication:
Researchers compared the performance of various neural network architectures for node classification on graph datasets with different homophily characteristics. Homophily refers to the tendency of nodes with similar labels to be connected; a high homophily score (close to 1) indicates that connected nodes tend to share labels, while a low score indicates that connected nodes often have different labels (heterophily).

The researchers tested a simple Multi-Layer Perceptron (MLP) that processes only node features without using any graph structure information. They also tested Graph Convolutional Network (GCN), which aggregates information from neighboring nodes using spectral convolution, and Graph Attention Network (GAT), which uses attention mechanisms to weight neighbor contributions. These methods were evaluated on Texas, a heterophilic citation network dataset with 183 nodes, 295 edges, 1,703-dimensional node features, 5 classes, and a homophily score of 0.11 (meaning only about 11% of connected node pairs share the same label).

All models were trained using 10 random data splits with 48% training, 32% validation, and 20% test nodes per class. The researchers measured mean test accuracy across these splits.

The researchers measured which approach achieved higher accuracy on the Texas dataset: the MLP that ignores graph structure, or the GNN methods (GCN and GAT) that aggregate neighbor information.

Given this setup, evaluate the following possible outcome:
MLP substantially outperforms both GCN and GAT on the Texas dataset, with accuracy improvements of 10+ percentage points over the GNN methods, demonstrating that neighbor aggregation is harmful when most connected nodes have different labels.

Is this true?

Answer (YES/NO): YES